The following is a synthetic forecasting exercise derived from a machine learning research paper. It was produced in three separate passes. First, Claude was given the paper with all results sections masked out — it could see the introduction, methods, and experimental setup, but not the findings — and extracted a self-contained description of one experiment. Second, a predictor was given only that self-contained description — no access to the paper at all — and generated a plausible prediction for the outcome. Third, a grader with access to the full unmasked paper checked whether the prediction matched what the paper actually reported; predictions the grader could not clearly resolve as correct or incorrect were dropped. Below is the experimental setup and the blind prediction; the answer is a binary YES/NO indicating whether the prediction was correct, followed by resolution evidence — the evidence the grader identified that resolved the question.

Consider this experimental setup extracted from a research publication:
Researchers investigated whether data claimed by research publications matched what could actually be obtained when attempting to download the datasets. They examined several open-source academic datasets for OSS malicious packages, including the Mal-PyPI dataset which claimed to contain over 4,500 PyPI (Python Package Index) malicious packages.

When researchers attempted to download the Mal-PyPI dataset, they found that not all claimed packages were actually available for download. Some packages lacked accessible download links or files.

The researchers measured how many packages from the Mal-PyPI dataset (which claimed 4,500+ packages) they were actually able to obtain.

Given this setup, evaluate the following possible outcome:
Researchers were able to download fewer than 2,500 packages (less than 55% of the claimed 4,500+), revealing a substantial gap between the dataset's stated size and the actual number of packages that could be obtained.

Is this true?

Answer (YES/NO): NO